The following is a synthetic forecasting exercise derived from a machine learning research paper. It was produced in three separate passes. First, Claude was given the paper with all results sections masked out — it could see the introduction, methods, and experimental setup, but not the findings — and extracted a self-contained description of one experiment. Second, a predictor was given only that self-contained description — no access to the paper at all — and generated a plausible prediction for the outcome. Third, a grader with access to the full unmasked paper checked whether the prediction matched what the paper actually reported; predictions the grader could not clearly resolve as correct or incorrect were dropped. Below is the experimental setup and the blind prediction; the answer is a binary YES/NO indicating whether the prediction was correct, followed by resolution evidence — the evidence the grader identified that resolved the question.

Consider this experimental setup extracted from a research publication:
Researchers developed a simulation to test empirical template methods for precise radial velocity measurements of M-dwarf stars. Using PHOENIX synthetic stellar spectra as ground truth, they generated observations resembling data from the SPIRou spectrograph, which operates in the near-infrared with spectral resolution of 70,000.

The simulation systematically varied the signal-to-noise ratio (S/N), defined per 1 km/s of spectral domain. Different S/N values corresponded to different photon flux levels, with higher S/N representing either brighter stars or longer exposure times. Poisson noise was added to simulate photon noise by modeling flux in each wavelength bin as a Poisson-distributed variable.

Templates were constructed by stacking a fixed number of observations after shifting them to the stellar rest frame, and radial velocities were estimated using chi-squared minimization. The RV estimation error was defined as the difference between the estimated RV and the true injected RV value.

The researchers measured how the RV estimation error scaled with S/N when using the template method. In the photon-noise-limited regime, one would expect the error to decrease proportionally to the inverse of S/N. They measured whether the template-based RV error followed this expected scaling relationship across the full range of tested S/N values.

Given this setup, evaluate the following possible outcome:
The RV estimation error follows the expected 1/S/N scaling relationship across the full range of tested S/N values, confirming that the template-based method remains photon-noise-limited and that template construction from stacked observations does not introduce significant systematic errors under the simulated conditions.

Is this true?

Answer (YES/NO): NO